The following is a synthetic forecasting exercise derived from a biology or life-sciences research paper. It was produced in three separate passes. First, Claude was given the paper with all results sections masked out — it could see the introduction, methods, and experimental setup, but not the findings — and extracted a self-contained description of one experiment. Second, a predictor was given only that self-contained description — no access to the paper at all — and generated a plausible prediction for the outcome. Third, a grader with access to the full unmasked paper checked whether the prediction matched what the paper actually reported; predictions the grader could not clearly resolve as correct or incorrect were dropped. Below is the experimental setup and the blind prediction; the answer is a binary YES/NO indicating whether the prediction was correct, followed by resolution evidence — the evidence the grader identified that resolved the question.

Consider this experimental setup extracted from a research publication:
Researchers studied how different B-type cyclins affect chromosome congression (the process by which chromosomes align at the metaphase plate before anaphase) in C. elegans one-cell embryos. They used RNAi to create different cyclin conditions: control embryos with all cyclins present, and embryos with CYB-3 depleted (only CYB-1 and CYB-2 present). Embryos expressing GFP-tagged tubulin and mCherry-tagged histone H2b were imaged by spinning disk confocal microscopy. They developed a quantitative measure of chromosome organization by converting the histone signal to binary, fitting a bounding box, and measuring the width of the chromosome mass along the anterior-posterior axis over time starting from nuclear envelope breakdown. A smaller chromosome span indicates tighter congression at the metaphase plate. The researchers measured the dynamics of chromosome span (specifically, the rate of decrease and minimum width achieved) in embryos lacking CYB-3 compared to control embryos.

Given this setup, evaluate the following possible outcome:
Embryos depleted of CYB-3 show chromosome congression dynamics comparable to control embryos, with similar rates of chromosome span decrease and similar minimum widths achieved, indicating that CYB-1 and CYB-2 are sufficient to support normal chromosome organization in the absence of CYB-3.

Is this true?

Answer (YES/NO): NO